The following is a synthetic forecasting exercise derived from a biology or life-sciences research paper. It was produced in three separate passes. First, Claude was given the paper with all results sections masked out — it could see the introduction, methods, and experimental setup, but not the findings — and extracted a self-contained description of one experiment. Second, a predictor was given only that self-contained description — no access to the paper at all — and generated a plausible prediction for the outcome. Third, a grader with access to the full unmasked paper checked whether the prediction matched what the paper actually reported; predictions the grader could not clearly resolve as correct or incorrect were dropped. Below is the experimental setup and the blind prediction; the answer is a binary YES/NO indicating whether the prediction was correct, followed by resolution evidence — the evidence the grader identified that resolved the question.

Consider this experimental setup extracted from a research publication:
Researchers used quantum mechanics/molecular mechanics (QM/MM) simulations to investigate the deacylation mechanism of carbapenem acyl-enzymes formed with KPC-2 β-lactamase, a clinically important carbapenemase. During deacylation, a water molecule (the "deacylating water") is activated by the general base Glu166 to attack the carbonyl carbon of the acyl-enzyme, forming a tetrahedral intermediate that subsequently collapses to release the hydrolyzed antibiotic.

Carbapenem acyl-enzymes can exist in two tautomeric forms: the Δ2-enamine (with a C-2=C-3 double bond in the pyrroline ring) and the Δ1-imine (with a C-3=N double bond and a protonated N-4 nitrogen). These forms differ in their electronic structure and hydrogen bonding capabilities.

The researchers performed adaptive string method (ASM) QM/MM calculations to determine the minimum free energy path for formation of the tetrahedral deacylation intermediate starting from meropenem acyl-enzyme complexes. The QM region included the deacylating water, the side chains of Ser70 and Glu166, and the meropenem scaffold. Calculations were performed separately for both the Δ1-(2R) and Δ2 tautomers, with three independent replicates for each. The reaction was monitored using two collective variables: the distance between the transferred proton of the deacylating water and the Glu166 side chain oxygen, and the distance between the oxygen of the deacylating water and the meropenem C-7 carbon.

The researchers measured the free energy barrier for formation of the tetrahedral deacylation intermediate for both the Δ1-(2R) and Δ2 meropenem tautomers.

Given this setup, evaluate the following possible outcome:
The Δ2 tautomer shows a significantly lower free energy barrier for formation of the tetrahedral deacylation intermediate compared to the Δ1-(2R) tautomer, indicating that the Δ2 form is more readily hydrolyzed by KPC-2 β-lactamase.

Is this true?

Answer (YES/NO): YES